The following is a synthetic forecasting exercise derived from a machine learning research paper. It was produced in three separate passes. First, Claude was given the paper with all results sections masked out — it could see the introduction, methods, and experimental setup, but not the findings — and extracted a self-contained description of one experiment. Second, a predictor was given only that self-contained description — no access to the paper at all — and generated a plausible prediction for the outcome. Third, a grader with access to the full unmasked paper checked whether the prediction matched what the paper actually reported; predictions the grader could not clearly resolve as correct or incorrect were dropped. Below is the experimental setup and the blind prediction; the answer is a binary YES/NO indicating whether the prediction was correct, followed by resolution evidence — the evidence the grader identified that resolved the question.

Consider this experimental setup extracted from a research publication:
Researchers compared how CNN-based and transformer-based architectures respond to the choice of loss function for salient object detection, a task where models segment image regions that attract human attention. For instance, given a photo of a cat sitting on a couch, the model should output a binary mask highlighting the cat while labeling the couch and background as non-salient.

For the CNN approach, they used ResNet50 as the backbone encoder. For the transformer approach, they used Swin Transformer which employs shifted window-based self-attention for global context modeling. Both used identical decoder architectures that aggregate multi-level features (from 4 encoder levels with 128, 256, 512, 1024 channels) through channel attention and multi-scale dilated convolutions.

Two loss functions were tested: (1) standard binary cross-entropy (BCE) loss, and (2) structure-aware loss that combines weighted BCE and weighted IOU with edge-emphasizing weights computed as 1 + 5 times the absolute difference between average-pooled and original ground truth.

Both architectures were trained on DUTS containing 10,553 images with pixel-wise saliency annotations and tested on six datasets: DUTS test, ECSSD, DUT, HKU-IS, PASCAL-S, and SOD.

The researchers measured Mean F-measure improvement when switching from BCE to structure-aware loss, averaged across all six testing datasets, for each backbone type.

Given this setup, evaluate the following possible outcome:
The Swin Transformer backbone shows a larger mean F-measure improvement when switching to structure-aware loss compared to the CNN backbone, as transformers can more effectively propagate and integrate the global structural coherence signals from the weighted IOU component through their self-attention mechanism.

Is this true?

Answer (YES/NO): NO